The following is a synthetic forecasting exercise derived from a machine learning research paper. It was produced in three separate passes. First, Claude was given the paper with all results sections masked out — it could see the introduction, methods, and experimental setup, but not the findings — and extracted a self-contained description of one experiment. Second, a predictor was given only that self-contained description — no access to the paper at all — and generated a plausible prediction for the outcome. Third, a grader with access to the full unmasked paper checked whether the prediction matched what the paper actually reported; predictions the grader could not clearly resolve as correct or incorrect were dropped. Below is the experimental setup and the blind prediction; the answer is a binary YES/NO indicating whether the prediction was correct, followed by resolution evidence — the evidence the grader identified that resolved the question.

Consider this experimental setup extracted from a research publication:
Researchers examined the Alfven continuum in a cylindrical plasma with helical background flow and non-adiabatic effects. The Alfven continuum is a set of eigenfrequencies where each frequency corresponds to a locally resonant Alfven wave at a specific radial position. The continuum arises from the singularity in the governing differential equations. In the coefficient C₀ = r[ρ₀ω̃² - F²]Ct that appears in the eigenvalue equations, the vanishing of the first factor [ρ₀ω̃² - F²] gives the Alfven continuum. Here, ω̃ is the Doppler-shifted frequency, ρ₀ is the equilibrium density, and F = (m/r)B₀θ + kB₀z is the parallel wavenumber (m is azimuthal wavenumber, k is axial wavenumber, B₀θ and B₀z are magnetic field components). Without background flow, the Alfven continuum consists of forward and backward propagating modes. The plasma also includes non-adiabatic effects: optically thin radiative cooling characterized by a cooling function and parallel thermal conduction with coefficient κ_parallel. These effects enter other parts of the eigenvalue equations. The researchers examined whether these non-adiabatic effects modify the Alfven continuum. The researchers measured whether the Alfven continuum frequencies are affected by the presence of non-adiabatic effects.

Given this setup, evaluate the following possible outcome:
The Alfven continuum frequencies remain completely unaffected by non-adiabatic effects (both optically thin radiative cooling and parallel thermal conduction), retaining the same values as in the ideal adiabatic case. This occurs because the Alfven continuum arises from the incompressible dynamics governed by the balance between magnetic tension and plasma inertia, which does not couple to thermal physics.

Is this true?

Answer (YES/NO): YES